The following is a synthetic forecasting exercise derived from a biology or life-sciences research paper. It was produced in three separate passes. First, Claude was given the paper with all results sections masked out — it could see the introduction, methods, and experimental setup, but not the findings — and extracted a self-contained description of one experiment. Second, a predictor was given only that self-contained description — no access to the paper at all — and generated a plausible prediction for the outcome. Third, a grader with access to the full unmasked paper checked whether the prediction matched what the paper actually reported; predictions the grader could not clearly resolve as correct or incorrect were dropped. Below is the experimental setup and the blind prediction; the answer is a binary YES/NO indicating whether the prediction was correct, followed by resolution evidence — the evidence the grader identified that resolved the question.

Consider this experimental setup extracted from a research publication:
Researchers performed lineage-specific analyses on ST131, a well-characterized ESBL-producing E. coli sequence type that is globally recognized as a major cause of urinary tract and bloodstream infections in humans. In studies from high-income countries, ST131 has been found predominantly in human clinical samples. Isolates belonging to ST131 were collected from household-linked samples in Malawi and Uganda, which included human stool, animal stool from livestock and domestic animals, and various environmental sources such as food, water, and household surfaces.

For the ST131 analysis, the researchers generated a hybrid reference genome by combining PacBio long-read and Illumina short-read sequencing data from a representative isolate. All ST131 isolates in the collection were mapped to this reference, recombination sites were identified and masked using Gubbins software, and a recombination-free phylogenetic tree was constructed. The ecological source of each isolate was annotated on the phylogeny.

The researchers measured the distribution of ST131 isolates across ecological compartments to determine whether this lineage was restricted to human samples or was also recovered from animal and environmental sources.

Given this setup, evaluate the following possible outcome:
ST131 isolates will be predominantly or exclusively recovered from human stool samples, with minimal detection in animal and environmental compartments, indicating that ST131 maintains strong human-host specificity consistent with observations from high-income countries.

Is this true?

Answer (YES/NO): NO